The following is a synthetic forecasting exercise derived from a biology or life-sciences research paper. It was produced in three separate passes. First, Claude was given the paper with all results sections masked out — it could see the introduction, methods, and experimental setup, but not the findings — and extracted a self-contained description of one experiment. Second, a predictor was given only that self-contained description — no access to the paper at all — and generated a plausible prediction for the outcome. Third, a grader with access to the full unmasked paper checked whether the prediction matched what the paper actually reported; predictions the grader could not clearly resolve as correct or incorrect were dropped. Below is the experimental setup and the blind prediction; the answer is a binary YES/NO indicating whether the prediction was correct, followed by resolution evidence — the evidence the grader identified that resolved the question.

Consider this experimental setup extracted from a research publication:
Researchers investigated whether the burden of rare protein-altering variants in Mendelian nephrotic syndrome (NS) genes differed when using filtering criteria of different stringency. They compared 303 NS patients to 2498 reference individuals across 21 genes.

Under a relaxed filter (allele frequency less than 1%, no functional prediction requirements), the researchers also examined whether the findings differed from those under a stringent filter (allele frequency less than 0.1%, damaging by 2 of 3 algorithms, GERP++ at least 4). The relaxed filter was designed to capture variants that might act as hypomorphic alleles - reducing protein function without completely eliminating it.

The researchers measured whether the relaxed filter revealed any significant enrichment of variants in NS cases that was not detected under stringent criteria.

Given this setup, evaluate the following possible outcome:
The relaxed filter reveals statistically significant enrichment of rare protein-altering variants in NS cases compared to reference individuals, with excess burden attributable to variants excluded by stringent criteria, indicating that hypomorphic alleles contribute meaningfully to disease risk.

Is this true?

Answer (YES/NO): NO